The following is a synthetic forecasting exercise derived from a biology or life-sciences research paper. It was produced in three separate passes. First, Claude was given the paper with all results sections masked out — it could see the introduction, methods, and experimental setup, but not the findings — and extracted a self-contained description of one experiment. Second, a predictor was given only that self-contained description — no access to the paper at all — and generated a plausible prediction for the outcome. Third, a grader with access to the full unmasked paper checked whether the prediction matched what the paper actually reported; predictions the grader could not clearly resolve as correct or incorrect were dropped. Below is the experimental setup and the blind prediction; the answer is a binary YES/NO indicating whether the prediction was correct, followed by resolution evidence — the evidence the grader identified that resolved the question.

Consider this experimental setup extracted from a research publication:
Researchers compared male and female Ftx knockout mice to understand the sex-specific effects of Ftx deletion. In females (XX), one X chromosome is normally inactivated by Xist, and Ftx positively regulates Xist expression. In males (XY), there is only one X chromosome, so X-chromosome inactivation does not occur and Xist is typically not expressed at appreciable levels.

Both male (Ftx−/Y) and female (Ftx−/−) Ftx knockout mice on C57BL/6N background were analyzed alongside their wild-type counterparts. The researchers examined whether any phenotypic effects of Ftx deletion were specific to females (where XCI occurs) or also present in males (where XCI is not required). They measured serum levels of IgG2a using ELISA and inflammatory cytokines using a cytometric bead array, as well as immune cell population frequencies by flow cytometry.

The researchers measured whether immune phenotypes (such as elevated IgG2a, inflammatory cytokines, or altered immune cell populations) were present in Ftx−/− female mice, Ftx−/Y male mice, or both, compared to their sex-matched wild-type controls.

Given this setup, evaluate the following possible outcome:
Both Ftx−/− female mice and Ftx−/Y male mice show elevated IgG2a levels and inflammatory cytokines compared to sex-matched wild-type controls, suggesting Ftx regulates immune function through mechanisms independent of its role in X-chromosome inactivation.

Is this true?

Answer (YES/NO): NO